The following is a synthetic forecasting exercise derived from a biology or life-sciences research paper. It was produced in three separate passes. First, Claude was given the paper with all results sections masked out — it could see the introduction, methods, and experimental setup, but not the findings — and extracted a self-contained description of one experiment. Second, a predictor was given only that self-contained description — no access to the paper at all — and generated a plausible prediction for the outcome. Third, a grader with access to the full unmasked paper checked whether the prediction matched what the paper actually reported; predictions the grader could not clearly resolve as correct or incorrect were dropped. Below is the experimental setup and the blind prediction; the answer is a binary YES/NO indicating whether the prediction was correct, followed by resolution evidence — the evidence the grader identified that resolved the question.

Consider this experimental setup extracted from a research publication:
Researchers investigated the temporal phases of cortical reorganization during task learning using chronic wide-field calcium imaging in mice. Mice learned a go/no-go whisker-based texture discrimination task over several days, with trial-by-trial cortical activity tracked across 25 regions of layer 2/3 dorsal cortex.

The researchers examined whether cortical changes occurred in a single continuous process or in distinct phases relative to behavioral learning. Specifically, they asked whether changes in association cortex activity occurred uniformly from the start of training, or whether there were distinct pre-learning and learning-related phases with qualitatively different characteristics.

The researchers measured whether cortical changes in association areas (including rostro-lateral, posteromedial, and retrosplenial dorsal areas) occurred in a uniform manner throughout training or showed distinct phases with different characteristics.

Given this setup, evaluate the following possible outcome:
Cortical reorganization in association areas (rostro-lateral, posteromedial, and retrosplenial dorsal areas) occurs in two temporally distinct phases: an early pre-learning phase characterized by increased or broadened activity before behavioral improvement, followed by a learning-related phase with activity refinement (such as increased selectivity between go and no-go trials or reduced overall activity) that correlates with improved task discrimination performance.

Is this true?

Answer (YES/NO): NO